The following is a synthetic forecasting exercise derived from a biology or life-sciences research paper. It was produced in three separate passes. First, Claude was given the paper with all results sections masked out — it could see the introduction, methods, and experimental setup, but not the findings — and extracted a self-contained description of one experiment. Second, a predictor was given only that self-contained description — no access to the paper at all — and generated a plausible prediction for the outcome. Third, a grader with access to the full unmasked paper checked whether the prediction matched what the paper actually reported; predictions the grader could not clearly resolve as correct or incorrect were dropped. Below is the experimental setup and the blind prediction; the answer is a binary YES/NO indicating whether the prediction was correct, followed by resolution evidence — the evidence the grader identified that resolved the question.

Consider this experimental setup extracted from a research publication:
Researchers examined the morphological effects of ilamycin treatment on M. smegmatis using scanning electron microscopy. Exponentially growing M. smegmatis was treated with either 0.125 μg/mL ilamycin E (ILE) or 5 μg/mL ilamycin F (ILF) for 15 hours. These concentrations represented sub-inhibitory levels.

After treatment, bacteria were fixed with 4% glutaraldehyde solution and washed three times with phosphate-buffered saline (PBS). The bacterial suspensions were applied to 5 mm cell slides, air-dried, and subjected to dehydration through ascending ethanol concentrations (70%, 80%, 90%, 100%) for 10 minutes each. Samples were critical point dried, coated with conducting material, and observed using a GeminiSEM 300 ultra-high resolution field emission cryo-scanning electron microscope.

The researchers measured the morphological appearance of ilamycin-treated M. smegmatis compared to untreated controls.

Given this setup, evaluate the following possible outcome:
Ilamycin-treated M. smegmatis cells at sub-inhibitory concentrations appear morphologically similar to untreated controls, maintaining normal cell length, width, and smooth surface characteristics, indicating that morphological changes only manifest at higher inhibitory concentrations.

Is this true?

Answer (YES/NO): NO